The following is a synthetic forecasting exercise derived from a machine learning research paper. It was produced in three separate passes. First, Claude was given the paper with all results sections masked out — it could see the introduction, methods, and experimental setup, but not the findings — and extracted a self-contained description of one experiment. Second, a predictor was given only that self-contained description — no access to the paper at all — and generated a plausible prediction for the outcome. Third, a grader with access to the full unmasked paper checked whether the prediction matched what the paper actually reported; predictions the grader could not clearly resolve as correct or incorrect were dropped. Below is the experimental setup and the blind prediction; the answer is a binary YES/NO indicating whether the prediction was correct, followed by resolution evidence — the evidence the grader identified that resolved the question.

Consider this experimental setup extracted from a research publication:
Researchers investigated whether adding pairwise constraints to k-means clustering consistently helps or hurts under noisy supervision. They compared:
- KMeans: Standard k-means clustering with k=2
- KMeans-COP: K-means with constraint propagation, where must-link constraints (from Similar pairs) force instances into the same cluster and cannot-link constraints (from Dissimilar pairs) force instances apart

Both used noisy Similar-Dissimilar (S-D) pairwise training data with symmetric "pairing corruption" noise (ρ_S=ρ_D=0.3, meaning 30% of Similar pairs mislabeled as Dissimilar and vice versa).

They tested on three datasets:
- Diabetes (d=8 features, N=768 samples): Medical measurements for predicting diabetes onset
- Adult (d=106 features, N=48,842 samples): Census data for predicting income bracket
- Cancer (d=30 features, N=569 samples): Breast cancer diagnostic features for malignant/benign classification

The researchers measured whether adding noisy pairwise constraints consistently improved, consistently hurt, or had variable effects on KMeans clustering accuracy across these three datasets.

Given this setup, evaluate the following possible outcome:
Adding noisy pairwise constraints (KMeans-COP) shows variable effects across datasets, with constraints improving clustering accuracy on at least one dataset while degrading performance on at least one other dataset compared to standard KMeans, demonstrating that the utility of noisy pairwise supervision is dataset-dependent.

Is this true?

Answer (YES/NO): YES